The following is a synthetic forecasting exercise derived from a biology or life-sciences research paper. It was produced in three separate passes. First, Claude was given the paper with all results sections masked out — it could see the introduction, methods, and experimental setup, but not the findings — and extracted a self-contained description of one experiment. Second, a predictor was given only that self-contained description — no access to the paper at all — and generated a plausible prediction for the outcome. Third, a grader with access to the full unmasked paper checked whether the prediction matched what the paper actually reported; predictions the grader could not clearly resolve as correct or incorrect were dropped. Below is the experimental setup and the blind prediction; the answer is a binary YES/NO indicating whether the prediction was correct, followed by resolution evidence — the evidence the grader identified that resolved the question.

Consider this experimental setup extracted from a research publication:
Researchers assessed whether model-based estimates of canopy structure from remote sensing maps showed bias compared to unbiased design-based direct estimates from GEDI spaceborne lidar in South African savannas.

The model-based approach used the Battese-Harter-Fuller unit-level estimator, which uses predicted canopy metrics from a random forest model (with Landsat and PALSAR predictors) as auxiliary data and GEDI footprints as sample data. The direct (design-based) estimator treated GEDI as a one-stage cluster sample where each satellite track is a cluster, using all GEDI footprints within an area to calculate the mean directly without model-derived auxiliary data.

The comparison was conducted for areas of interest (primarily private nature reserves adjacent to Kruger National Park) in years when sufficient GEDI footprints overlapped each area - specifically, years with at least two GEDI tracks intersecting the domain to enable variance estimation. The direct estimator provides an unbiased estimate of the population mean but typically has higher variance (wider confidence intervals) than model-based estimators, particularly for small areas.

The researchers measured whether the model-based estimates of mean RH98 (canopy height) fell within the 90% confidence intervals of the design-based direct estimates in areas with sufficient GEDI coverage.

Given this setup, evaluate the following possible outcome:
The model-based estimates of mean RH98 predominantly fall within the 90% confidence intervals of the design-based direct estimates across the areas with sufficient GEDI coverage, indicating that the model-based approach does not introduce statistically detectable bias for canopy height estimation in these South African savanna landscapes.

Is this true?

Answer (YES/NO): NO